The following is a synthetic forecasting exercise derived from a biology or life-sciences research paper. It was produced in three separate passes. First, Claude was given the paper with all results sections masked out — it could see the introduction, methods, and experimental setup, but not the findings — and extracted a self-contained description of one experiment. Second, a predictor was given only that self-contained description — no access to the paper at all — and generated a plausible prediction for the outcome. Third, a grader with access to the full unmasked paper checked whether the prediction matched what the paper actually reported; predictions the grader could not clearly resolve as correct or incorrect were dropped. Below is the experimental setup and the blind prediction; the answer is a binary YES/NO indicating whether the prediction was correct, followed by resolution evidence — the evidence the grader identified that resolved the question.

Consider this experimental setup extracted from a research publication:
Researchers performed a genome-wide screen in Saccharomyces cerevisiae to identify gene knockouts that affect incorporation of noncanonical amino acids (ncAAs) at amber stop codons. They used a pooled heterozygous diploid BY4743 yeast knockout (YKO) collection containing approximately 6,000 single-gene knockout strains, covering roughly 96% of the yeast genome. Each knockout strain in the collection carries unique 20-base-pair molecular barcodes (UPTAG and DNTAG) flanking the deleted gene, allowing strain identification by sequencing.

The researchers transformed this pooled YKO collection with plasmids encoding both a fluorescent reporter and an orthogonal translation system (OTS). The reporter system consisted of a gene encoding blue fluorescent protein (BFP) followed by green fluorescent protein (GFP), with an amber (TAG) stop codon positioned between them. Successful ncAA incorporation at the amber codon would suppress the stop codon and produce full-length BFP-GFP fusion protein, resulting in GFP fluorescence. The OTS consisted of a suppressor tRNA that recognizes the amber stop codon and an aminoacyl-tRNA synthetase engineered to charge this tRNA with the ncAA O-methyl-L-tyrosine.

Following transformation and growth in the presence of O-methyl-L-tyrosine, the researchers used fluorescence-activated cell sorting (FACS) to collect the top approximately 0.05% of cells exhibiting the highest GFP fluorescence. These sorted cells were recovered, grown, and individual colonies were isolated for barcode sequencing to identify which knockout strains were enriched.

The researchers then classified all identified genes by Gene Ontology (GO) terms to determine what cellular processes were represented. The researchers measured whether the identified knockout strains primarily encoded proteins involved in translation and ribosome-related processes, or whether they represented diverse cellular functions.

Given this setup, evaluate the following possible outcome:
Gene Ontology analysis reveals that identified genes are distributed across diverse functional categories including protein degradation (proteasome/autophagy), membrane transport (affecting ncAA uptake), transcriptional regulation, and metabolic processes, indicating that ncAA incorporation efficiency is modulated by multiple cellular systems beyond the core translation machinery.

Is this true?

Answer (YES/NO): NO